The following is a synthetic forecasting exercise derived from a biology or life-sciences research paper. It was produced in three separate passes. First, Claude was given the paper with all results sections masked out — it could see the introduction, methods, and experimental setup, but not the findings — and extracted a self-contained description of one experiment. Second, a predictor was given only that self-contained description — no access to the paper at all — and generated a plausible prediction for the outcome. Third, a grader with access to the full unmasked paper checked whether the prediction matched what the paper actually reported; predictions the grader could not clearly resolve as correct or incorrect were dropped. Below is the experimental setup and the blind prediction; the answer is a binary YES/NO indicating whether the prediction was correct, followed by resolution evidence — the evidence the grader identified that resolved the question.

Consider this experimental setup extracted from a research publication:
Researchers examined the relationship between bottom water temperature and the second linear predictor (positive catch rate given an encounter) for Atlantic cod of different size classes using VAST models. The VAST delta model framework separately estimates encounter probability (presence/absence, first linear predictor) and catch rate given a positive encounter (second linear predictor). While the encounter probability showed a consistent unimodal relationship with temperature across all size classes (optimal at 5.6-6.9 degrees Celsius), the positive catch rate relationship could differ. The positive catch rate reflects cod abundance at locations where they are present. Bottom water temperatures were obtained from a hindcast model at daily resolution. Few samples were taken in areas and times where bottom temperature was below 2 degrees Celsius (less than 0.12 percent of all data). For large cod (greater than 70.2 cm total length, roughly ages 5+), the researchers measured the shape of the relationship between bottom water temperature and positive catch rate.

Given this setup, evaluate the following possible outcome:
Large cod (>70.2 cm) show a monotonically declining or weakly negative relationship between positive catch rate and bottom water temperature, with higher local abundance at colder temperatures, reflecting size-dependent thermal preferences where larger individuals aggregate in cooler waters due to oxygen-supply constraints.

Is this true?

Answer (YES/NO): YES